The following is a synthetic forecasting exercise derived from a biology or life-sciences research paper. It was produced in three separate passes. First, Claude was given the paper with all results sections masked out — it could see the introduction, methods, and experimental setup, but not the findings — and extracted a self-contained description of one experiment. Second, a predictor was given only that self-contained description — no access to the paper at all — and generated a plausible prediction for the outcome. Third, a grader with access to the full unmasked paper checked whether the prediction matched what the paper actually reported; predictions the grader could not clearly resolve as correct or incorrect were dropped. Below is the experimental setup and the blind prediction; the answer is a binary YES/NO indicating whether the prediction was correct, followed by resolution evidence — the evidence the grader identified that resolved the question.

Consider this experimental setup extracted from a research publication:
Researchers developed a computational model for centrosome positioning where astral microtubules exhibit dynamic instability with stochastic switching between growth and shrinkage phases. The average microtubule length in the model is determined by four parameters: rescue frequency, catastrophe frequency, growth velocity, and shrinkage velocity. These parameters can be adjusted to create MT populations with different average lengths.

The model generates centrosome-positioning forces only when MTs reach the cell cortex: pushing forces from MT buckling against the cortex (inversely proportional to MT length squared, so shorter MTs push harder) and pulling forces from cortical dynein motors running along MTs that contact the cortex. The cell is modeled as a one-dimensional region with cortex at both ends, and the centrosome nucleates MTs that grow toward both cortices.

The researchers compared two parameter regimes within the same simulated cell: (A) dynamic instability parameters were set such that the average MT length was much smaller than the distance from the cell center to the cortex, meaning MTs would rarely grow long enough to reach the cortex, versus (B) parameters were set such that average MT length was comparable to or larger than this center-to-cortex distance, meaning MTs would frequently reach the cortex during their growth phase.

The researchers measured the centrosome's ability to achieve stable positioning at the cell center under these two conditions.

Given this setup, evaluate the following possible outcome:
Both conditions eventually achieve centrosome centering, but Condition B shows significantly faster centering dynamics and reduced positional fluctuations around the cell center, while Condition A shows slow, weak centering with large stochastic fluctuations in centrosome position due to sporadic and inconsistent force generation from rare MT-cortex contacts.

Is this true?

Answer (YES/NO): NO